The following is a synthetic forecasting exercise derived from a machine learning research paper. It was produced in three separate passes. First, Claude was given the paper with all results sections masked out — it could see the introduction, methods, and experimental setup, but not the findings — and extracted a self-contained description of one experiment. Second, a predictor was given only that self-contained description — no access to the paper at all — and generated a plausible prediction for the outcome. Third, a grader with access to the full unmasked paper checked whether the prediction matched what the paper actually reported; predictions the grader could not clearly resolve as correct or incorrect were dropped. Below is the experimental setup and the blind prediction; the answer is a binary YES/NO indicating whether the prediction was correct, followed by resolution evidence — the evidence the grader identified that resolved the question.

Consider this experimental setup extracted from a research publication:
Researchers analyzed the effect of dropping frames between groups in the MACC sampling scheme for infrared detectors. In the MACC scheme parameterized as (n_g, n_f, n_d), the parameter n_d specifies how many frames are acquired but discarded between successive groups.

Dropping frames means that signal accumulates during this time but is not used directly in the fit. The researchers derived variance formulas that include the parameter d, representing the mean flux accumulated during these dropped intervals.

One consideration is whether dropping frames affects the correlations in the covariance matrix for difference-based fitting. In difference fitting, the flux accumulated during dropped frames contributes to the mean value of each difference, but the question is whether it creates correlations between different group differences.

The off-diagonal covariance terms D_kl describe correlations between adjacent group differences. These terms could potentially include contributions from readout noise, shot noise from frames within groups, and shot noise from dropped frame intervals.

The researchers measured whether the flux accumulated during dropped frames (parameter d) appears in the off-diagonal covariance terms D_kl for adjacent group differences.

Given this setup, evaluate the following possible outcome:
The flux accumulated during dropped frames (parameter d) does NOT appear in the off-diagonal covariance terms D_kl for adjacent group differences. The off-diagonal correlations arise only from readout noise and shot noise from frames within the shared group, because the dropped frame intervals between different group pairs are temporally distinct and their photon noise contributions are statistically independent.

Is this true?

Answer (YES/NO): YES